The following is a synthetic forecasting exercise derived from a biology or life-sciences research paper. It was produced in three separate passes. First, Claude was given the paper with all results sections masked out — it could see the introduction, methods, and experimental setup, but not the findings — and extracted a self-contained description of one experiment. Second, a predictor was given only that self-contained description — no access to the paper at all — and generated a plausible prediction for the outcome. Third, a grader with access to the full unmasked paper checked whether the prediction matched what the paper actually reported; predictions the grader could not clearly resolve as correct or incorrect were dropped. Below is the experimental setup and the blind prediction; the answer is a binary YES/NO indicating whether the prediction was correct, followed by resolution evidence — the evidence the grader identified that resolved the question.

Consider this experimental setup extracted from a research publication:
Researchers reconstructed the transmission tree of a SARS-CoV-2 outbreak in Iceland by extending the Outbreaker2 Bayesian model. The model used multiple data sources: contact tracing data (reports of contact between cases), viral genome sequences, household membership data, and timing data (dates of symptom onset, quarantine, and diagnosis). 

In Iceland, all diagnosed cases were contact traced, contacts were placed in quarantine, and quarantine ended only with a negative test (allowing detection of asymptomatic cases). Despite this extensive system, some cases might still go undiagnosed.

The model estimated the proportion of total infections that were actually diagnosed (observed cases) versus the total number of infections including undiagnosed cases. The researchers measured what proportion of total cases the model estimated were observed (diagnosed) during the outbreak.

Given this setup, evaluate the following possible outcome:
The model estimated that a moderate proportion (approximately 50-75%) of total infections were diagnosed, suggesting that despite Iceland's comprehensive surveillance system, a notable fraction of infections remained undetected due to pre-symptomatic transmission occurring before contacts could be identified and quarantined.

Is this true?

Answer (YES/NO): NO